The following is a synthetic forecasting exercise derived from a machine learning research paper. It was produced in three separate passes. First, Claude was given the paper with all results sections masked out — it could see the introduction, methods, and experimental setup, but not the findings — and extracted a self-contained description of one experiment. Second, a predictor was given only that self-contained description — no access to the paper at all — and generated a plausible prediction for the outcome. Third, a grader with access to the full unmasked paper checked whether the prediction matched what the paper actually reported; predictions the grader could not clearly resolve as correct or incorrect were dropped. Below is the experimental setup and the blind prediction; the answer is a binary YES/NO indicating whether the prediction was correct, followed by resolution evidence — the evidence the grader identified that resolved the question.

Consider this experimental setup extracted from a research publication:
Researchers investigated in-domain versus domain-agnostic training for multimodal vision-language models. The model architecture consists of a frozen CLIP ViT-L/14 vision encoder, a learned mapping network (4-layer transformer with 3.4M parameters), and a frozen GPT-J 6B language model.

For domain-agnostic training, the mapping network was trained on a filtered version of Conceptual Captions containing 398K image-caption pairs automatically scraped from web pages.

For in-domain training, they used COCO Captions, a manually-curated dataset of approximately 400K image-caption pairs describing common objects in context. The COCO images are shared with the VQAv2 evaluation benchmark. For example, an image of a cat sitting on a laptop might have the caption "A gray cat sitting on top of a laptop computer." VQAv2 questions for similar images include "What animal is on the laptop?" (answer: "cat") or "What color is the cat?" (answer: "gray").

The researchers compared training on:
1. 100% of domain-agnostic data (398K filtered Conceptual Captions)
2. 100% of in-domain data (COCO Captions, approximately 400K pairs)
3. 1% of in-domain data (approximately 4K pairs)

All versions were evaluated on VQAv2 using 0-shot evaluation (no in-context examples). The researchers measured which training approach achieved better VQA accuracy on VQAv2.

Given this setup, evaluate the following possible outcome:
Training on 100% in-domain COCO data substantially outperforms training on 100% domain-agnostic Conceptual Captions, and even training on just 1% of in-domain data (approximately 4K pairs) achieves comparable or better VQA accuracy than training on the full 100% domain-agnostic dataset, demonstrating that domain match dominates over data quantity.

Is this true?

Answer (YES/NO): YES